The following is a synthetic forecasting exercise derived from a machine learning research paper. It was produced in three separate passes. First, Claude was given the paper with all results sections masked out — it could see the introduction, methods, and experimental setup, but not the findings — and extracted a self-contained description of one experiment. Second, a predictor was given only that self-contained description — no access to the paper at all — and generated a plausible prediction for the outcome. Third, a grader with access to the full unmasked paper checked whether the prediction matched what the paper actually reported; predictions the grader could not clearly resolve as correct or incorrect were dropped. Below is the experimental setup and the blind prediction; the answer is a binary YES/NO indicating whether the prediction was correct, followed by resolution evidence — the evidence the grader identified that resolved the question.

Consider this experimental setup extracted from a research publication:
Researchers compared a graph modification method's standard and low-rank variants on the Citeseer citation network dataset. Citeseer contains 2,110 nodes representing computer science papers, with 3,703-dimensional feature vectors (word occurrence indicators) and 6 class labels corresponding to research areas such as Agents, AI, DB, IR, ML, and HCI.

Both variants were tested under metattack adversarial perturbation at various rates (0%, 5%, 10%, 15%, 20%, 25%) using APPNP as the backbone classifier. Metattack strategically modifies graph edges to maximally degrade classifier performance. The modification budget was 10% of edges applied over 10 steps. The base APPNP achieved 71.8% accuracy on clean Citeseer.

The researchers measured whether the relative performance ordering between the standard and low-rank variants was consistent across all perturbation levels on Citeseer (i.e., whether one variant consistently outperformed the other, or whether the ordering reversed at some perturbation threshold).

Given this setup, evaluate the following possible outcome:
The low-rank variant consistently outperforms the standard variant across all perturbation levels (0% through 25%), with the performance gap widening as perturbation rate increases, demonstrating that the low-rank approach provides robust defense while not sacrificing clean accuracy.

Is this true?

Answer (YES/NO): NO